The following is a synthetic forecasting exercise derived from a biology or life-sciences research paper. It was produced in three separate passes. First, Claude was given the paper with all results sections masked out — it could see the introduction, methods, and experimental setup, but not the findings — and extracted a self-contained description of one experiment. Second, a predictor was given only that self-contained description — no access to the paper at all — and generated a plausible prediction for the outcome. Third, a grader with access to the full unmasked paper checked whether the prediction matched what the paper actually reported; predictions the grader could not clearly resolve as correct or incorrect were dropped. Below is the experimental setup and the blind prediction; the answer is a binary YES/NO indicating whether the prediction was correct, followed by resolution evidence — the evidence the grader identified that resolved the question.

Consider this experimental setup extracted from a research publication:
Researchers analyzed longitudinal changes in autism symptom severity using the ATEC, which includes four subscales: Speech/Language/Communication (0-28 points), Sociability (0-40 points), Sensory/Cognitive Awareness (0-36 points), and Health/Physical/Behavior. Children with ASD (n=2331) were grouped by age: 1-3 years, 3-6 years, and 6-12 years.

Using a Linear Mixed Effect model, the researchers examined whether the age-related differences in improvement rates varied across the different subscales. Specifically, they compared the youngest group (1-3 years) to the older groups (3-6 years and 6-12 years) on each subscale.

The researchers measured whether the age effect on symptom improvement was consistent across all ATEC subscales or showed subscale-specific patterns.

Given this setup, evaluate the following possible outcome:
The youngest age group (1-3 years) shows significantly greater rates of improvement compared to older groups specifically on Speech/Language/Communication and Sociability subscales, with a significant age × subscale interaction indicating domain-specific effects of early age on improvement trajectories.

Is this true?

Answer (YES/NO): NO